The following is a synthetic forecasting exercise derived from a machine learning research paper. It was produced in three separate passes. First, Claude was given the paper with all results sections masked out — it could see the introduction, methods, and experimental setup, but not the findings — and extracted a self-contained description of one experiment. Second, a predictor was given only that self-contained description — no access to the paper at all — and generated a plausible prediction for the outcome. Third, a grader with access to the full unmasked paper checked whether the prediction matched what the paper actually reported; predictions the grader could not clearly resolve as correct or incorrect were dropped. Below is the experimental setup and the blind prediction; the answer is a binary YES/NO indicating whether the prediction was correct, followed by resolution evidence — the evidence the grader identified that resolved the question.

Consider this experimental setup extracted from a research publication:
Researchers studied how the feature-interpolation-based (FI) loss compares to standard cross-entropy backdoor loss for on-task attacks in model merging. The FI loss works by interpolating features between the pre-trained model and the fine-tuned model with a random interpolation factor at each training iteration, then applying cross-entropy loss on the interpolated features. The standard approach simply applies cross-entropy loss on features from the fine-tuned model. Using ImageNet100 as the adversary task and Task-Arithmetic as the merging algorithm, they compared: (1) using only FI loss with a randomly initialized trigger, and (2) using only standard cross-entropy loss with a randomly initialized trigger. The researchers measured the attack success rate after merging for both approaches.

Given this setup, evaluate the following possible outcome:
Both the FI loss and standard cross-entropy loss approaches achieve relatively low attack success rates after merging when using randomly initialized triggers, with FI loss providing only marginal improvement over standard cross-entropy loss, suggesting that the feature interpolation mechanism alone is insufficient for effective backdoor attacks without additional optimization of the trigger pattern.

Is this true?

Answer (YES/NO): NO